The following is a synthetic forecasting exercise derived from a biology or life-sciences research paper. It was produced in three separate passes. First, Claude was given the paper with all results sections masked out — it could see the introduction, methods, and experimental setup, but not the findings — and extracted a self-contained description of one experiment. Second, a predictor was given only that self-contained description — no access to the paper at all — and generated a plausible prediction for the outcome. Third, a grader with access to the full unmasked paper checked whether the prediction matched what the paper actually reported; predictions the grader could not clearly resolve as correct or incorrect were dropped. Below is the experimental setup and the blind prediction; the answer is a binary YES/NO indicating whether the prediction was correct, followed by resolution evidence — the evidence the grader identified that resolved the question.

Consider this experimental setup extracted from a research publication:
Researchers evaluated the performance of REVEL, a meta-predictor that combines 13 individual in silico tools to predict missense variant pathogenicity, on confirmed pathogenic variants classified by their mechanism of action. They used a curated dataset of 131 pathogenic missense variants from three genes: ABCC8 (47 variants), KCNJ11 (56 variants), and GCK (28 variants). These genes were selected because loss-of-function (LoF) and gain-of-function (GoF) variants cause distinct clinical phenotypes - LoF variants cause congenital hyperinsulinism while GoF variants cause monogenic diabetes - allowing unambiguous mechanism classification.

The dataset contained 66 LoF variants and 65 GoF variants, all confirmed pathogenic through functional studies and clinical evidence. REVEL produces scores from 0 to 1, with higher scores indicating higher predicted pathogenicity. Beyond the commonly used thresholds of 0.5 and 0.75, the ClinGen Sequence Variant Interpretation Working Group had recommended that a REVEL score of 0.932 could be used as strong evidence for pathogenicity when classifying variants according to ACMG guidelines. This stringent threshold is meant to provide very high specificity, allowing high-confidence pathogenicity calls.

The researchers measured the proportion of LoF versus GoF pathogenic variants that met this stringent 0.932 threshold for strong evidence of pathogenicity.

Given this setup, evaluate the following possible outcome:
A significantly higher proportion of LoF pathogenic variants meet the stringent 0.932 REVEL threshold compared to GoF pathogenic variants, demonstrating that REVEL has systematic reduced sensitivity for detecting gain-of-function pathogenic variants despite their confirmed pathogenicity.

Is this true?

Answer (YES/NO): YES